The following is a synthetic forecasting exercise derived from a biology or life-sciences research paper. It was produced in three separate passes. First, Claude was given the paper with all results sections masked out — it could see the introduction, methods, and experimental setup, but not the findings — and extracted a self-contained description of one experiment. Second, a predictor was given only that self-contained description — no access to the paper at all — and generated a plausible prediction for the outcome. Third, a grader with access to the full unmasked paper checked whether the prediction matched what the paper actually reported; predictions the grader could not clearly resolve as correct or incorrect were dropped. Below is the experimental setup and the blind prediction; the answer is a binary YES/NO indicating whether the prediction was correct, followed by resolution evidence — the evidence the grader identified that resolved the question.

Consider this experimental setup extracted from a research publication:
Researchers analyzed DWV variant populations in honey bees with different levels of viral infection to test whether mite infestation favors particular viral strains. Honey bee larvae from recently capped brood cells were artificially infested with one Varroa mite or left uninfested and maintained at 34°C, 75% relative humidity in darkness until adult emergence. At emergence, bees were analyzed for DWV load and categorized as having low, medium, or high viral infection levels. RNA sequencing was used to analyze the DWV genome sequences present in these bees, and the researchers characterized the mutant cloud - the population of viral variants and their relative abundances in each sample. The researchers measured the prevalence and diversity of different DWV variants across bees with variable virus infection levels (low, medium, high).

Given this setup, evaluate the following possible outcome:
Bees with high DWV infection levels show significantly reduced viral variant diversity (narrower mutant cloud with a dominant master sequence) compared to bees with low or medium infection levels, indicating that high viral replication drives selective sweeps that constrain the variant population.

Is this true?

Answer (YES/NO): NO